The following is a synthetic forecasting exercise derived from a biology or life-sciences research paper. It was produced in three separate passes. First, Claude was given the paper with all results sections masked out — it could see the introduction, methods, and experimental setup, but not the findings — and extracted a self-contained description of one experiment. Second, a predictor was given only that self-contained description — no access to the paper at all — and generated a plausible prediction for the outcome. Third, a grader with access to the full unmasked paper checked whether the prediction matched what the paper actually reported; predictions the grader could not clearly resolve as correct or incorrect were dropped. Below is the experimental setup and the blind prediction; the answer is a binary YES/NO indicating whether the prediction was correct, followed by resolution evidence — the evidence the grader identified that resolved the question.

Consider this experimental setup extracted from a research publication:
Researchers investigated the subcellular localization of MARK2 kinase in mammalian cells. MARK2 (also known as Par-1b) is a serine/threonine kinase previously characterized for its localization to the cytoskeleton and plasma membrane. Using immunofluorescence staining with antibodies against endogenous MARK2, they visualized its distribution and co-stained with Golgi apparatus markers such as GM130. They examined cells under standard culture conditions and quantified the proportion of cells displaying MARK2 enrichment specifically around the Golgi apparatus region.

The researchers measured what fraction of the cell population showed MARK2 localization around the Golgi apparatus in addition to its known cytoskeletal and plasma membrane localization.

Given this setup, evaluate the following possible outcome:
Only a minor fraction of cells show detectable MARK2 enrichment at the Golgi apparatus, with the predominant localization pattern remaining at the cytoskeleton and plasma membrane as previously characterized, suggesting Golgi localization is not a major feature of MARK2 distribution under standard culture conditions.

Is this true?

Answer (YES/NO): YES